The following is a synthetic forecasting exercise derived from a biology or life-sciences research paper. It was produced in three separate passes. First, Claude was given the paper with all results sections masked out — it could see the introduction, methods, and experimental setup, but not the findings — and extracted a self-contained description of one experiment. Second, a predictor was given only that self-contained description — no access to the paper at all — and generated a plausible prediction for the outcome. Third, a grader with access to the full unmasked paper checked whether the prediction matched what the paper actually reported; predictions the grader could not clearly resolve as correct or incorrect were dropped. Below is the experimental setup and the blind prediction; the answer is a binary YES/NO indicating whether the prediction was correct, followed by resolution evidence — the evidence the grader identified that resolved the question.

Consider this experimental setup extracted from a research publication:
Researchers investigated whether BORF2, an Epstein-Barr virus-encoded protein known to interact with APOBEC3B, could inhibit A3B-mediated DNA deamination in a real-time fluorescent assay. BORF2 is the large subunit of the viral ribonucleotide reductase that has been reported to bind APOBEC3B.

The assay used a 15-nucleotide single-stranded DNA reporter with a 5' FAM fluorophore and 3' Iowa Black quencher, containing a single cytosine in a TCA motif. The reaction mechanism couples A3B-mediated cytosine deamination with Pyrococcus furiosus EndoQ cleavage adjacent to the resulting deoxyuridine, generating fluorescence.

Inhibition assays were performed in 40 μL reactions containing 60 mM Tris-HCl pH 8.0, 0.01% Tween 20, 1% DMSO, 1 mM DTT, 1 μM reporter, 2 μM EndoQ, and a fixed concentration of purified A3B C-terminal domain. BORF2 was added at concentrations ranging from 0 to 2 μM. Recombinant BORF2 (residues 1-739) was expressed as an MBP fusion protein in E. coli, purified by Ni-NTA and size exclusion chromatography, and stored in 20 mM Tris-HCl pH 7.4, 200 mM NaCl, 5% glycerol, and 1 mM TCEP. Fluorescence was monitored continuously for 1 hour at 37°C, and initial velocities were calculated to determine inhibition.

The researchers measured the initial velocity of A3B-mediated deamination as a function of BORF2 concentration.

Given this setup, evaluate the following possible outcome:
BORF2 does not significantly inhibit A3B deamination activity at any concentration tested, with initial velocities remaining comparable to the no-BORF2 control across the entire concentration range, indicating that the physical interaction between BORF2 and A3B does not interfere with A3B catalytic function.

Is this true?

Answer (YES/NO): NO